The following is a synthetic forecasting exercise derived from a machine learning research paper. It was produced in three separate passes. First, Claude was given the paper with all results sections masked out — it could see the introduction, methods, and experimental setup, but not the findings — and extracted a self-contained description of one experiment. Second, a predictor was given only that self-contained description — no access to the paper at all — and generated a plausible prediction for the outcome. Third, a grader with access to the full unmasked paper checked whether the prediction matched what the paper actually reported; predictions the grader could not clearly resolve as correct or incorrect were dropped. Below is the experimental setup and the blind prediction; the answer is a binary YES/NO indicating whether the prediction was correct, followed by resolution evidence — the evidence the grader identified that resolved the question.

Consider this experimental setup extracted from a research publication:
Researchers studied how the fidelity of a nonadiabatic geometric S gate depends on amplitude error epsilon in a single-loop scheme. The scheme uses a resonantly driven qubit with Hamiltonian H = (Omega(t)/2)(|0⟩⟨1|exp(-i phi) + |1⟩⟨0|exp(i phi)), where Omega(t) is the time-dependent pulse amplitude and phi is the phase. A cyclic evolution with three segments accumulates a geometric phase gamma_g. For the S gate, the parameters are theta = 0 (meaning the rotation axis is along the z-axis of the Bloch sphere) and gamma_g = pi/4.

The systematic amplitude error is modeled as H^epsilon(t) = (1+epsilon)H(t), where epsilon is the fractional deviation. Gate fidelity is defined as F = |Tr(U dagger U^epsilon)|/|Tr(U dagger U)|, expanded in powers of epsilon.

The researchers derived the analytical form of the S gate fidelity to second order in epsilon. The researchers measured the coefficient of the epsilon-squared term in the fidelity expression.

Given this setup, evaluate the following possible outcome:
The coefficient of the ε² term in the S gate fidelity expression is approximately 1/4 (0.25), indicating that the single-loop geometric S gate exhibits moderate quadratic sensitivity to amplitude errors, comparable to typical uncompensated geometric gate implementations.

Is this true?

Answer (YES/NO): NO